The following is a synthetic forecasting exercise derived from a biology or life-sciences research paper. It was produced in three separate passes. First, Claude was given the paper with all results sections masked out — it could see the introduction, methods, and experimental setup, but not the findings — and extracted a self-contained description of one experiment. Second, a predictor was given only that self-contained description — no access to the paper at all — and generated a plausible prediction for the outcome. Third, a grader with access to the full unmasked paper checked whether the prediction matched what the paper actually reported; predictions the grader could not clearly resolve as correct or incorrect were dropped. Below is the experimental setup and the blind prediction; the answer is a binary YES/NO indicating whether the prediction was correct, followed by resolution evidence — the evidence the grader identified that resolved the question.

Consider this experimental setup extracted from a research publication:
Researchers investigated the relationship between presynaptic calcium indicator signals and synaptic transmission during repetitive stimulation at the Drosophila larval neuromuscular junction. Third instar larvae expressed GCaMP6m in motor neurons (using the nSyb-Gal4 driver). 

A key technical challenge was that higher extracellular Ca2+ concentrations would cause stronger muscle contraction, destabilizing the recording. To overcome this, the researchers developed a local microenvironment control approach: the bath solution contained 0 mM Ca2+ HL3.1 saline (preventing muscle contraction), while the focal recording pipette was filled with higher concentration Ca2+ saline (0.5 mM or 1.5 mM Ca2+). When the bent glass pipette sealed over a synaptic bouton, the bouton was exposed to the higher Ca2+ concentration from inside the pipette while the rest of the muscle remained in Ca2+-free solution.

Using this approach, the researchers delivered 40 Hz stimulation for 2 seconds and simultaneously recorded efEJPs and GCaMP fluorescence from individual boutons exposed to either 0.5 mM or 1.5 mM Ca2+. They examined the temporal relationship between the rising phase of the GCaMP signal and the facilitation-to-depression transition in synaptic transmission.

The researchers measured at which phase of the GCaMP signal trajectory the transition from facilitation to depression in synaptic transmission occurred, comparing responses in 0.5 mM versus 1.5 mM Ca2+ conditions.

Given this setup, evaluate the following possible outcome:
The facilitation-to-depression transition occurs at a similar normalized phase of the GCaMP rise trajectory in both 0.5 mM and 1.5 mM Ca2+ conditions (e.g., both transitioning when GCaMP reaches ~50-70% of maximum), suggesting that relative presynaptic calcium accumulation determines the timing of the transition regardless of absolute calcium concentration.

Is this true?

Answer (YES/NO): NO